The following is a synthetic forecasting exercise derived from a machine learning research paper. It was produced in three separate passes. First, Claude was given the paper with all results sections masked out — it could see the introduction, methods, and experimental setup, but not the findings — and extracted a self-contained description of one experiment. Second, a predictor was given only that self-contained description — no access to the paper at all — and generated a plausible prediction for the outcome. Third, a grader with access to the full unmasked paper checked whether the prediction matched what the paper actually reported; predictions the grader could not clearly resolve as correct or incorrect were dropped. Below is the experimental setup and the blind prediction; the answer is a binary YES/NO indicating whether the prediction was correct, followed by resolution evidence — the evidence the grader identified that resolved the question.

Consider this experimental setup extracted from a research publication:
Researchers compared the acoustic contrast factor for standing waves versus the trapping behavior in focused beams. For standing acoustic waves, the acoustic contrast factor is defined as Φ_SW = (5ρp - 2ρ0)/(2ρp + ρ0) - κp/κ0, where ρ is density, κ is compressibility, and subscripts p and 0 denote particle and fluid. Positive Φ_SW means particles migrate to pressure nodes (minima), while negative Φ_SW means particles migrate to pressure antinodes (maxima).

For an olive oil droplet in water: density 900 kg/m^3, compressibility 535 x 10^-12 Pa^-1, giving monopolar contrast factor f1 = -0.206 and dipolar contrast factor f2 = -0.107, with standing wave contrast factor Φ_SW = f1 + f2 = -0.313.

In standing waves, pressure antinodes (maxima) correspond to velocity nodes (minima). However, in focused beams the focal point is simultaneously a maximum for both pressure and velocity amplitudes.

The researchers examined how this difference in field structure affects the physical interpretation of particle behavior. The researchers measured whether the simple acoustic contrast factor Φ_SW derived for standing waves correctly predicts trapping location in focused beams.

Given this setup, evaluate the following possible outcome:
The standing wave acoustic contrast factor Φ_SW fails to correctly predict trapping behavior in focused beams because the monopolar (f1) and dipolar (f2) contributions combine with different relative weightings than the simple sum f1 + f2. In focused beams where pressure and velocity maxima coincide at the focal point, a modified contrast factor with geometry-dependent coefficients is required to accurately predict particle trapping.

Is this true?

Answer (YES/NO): NO